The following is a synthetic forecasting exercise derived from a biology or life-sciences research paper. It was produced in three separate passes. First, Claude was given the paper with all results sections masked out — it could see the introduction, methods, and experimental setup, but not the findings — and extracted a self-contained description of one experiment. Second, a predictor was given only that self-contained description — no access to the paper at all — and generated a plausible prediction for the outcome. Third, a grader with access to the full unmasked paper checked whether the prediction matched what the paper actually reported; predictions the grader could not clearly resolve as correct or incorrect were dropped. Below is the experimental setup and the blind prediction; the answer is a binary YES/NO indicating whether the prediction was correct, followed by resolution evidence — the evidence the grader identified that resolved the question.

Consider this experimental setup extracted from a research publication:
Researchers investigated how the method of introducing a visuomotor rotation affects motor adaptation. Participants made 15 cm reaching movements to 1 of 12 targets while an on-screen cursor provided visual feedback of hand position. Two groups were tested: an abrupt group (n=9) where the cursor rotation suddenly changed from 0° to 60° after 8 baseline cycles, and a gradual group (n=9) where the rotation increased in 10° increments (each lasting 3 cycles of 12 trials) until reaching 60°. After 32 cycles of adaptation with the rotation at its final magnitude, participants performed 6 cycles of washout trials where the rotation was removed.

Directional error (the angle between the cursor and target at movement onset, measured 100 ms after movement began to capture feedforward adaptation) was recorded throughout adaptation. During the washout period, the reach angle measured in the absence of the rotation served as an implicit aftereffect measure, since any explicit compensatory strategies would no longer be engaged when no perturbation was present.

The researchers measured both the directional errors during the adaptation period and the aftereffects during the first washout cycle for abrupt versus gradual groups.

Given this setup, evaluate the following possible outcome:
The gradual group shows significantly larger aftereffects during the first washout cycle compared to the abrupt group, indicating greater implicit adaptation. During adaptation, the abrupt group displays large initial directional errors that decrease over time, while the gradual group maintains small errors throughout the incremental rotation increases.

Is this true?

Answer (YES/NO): YES